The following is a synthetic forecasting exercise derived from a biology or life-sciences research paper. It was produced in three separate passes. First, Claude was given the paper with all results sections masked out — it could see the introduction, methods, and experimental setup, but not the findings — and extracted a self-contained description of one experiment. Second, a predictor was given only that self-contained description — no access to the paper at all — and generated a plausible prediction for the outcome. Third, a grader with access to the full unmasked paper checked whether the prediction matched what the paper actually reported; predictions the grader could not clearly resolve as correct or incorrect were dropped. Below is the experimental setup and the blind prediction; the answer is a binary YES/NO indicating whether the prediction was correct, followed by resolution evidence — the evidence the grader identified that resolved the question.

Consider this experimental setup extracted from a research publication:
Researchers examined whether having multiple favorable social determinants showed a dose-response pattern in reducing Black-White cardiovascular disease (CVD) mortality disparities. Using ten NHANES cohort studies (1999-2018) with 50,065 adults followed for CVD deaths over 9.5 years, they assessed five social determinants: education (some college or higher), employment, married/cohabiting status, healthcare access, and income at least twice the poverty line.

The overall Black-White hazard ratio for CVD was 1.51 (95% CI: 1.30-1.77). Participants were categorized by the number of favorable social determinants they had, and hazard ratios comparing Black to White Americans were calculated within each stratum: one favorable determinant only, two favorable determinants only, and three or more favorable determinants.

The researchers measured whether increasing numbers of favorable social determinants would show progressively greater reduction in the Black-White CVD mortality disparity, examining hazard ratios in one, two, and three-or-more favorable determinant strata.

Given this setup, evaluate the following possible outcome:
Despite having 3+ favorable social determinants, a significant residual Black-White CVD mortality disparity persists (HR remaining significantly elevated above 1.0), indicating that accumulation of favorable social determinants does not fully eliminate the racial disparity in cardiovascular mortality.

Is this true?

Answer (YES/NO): NO